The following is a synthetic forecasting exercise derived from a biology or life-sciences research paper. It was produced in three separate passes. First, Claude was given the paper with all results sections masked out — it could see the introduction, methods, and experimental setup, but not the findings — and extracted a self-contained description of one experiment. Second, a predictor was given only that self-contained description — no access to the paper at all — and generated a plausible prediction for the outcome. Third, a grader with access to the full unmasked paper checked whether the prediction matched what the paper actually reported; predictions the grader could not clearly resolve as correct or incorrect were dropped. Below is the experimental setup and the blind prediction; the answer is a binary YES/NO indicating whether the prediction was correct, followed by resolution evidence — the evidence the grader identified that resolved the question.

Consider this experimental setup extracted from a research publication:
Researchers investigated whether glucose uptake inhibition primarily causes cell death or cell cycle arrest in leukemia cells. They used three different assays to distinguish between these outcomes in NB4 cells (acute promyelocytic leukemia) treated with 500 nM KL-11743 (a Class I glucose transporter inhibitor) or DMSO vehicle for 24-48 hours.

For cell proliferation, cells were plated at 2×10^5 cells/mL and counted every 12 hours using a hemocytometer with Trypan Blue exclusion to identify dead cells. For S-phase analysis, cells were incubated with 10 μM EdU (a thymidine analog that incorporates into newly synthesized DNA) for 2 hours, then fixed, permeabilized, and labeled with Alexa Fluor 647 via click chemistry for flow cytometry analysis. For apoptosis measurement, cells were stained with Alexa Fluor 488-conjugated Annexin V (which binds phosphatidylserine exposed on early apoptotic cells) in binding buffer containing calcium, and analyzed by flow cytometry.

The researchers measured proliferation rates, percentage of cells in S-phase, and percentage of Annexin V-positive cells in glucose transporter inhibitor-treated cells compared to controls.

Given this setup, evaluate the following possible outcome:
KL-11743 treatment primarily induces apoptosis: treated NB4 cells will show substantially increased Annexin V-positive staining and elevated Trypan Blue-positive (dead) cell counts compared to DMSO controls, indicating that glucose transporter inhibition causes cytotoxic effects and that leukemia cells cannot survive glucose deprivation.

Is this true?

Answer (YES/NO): NO